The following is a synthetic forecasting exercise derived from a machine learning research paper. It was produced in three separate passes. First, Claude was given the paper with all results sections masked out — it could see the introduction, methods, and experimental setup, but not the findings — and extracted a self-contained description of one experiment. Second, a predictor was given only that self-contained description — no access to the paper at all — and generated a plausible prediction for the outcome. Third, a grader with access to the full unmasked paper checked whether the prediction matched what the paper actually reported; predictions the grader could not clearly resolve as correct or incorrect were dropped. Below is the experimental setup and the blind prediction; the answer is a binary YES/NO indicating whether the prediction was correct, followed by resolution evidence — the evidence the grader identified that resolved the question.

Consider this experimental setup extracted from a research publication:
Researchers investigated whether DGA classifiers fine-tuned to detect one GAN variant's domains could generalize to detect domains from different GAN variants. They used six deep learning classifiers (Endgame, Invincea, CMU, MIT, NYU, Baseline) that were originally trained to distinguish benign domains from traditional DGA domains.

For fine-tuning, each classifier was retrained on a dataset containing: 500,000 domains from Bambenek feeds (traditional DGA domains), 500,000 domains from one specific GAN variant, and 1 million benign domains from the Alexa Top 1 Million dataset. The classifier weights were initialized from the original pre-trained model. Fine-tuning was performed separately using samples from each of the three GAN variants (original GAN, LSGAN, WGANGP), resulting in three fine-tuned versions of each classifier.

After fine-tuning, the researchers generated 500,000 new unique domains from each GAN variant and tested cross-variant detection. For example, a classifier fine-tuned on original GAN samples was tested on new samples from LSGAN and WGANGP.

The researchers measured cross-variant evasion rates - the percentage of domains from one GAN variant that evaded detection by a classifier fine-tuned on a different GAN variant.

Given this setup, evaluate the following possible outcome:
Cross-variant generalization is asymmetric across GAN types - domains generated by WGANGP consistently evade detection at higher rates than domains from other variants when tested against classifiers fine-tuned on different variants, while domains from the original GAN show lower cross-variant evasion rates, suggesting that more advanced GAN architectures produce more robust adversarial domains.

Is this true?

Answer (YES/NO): YES